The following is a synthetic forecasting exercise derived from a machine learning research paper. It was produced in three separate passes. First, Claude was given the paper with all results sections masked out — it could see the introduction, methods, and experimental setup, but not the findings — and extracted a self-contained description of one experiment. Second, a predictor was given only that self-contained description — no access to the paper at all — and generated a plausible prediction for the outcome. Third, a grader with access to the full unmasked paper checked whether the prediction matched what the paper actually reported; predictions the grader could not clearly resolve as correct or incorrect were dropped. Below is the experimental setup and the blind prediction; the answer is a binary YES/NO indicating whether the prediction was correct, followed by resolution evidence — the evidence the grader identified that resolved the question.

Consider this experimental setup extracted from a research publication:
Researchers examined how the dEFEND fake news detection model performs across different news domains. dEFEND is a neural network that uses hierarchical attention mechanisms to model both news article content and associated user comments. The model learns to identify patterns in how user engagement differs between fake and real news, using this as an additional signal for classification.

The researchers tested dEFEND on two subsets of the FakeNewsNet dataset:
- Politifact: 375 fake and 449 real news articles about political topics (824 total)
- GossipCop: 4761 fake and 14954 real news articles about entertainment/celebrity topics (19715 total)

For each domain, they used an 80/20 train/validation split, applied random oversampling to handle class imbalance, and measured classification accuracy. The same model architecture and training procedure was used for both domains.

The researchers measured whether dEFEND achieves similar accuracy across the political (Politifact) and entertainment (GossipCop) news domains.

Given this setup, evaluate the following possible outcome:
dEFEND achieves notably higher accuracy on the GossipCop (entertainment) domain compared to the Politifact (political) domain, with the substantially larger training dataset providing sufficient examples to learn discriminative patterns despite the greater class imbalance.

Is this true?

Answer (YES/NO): NO